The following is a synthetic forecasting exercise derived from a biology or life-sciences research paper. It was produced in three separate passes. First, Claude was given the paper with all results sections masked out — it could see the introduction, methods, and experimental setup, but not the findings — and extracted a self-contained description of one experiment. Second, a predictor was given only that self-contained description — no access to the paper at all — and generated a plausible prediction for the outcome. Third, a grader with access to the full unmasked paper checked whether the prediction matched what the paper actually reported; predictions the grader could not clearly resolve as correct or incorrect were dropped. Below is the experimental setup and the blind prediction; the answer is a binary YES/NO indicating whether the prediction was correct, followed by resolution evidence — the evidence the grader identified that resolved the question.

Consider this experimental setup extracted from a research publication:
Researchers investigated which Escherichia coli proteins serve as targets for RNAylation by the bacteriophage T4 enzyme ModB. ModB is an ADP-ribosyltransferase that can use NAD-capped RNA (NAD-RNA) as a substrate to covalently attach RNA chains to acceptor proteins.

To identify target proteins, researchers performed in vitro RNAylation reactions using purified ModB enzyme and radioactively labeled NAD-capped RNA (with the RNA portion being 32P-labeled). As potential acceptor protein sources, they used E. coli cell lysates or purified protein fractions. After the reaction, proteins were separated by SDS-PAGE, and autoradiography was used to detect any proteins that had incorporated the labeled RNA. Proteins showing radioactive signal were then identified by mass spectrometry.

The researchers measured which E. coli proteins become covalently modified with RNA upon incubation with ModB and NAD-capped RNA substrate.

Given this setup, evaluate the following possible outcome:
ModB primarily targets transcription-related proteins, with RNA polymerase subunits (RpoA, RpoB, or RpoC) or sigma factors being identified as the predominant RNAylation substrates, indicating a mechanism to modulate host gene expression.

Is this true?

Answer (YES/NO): NO